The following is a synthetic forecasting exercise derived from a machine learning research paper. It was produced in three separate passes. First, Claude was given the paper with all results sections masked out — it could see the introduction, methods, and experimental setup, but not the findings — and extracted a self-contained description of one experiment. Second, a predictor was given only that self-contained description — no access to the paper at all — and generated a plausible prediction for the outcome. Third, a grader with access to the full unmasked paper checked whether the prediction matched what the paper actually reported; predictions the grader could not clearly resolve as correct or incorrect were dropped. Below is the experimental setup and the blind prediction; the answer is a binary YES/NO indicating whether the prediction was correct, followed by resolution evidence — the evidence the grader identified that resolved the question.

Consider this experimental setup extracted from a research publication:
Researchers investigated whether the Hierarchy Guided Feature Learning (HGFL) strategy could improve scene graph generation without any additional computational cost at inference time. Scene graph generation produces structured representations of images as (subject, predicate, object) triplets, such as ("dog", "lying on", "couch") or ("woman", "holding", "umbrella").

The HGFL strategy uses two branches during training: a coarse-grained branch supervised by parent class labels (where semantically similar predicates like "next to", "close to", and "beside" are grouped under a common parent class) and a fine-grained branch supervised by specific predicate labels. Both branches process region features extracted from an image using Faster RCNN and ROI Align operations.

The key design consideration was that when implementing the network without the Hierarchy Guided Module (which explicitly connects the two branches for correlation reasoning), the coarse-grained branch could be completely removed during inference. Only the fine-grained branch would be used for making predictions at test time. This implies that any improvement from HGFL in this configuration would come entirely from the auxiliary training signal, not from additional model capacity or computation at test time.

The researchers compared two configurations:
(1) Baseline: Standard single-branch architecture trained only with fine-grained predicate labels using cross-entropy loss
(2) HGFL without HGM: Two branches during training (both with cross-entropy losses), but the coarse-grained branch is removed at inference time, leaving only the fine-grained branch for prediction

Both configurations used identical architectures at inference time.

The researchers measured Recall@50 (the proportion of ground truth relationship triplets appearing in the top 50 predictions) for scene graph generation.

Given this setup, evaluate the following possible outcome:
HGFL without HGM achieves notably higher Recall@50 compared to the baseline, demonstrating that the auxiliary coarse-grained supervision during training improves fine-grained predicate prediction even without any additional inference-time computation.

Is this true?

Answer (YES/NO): YES